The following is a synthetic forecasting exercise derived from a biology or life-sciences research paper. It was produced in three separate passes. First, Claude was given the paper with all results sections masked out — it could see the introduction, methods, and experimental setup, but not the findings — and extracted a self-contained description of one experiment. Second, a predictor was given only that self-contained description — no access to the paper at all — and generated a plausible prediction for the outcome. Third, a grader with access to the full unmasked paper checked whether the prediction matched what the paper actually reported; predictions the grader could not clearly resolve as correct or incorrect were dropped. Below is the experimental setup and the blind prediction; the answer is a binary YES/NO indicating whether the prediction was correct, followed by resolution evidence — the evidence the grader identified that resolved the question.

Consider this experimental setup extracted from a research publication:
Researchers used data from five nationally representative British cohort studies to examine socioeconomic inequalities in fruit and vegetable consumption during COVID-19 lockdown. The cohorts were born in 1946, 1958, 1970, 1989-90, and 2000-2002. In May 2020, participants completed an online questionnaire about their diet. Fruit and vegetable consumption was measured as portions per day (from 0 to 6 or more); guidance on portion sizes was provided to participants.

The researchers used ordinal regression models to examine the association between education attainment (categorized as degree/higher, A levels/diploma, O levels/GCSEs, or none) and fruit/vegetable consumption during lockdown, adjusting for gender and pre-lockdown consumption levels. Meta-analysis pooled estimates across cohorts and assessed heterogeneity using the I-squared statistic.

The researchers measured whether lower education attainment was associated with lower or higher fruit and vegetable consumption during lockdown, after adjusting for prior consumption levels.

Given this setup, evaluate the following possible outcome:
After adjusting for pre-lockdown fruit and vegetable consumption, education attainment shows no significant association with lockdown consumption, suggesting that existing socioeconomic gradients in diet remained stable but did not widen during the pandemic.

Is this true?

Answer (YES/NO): NO